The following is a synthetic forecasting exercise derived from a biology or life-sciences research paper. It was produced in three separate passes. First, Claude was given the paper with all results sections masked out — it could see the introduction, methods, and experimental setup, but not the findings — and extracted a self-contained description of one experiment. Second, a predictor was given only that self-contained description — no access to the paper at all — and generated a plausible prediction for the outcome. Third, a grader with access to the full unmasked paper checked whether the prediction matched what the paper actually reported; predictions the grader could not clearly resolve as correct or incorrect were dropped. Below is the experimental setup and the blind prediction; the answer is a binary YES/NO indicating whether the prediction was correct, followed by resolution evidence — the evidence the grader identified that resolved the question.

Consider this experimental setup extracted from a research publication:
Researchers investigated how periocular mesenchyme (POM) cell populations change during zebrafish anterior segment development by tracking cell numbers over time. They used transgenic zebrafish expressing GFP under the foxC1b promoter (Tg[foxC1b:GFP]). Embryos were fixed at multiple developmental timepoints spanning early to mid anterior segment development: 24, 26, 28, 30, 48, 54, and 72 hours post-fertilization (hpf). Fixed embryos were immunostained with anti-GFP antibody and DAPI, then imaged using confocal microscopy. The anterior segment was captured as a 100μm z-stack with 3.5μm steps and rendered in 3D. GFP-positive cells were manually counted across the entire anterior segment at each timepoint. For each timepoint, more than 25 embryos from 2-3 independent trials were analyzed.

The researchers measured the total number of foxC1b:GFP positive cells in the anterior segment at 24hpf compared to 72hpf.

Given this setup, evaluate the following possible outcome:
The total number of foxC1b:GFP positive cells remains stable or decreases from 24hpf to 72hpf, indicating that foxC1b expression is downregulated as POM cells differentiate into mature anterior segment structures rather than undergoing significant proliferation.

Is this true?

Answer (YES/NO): NO